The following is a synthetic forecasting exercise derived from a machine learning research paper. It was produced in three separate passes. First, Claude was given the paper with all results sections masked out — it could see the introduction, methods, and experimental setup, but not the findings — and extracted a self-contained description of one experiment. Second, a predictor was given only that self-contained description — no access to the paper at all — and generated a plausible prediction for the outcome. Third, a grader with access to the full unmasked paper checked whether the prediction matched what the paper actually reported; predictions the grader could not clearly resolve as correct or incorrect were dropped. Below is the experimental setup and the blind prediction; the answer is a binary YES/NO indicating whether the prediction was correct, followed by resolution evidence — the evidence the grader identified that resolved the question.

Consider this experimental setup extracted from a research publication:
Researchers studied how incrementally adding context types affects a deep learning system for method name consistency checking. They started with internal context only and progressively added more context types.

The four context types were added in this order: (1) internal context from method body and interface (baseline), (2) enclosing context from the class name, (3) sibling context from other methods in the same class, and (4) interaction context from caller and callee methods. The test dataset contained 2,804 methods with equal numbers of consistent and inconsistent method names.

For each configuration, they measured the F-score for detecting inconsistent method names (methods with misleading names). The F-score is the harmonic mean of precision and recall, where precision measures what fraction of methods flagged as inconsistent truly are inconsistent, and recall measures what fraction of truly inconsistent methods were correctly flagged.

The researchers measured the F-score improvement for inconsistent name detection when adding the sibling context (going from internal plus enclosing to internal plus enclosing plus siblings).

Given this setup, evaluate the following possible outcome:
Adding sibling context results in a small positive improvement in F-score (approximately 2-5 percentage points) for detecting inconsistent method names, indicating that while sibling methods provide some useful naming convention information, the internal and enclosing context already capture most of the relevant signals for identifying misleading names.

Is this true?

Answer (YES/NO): NO